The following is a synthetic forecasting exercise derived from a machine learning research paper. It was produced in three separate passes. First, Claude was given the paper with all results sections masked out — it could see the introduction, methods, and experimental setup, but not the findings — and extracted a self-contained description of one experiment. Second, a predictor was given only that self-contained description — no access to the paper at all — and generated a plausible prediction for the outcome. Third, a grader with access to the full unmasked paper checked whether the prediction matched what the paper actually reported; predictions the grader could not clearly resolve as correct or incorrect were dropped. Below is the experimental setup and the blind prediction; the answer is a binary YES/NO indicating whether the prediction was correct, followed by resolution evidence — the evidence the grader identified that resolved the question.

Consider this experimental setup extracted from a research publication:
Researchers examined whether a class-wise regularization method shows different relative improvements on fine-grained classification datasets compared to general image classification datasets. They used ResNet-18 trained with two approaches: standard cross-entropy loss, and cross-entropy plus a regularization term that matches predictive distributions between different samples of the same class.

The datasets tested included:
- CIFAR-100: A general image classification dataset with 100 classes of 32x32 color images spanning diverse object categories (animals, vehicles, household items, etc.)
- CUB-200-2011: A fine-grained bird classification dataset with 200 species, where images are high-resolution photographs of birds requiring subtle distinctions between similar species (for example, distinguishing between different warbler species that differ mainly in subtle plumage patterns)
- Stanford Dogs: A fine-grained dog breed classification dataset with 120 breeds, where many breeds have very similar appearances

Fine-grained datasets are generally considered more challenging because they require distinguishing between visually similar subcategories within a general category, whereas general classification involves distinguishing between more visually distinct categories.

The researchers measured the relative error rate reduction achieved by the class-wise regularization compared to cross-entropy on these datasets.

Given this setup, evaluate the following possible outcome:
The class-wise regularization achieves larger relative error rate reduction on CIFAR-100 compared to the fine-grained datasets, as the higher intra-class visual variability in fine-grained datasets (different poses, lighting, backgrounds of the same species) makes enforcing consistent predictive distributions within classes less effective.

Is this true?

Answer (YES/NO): NO